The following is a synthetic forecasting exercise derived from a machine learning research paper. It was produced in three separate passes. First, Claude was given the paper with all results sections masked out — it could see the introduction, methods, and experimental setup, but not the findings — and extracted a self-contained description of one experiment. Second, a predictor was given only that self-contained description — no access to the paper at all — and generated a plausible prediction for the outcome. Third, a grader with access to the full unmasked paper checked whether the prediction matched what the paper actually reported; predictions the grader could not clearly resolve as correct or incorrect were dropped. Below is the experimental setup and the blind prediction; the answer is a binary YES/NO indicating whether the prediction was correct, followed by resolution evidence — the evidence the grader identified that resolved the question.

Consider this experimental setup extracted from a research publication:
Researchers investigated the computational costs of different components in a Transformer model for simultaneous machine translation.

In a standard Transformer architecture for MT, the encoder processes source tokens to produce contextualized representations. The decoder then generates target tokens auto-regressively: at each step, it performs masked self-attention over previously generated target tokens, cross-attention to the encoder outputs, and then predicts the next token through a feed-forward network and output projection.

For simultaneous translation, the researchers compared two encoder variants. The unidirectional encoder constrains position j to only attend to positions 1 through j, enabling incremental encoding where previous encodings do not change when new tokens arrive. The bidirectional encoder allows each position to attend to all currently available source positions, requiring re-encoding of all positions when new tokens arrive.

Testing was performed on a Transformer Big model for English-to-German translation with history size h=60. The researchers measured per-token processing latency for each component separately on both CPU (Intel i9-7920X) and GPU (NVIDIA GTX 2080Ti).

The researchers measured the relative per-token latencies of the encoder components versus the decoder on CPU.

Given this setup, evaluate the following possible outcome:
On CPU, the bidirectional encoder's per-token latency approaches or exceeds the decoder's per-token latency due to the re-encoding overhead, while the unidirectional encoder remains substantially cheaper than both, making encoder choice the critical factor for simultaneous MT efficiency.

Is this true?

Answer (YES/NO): NO